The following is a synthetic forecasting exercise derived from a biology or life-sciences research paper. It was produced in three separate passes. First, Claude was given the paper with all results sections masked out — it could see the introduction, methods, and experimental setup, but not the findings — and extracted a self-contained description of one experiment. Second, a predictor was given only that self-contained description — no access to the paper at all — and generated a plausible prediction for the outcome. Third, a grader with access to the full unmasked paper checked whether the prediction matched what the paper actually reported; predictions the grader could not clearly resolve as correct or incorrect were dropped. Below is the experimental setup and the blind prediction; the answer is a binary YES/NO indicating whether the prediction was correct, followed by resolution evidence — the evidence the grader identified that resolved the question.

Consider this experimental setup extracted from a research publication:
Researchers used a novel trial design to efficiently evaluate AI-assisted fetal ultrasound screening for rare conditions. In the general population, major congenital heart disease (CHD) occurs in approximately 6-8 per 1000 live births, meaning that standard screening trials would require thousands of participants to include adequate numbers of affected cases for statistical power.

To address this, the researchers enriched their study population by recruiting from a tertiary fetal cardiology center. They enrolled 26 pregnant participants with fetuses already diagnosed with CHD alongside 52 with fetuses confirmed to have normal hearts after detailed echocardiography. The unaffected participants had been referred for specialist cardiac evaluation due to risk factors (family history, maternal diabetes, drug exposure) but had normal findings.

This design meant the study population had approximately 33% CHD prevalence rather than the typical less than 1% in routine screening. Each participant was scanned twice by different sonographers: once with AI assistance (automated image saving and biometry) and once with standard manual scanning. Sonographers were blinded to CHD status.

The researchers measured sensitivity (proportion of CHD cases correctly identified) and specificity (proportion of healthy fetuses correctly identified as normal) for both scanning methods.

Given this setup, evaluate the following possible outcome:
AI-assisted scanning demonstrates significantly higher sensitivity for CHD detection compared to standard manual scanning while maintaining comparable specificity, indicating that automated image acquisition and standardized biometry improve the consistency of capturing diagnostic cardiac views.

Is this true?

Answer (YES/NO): NO